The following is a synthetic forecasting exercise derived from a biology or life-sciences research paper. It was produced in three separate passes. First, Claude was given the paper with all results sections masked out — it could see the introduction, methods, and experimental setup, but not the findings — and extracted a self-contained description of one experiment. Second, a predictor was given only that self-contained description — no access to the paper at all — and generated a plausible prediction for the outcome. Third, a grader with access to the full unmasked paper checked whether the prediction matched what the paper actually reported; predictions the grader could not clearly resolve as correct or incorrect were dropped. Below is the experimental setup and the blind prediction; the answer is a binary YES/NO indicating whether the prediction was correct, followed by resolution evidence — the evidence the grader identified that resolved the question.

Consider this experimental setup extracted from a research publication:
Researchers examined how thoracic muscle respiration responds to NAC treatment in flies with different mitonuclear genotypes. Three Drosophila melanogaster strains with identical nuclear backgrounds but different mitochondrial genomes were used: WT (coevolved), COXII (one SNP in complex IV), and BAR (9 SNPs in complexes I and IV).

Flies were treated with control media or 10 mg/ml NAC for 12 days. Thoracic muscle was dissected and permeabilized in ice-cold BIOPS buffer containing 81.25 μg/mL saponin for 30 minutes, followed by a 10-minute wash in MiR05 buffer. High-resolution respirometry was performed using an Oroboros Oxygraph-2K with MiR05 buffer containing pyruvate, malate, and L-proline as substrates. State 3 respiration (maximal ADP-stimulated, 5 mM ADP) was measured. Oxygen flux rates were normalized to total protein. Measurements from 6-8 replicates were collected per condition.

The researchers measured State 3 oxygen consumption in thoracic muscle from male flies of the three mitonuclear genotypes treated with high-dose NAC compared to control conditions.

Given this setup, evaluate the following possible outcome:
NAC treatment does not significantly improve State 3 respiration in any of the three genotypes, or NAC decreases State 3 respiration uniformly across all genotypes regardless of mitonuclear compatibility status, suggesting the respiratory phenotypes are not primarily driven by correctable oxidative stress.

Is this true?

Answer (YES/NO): NO